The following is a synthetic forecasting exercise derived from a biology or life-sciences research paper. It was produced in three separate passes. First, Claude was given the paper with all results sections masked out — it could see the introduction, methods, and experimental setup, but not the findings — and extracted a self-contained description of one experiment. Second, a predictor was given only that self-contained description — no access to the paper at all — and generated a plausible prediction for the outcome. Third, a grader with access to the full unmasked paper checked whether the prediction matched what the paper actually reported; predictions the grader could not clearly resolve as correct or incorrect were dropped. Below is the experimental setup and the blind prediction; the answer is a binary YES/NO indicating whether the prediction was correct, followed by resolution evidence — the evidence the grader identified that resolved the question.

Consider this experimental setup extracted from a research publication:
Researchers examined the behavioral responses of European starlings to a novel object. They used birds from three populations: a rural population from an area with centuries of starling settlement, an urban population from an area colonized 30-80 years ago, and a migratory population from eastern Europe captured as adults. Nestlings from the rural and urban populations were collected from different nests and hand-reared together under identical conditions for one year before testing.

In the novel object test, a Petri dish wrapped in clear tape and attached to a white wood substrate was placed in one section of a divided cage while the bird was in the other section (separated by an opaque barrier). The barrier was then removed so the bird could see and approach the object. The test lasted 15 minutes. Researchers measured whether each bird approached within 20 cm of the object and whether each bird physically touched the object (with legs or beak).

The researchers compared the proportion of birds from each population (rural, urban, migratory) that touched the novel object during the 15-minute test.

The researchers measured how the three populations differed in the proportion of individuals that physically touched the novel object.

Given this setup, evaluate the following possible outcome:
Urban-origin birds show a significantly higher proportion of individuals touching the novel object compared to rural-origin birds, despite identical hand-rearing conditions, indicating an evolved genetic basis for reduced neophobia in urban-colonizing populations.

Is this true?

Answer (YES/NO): NO